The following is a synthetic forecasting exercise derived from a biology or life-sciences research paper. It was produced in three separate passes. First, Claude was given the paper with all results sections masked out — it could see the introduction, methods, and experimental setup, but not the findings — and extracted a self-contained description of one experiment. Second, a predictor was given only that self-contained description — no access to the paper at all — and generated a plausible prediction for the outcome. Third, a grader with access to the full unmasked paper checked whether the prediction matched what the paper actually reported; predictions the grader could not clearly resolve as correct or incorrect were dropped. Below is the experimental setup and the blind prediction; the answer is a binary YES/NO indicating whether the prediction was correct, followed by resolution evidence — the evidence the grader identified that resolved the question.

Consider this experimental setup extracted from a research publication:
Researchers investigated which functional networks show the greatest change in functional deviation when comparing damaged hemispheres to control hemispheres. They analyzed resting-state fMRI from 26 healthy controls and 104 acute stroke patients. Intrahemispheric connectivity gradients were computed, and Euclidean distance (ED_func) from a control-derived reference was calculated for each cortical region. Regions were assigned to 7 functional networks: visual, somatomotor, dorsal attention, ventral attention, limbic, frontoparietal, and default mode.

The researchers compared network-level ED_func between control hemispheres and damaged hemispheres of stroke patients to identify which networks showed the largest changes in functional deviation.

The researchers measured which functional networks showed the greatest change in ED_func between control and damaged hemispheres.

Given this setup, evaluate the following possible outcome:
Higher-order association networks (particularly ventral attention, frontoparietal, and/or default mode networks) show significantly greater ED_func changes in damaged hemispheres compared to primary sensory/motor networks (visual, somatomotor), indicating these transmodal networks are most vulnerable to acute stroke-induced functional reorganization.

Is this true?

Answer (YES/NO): NO